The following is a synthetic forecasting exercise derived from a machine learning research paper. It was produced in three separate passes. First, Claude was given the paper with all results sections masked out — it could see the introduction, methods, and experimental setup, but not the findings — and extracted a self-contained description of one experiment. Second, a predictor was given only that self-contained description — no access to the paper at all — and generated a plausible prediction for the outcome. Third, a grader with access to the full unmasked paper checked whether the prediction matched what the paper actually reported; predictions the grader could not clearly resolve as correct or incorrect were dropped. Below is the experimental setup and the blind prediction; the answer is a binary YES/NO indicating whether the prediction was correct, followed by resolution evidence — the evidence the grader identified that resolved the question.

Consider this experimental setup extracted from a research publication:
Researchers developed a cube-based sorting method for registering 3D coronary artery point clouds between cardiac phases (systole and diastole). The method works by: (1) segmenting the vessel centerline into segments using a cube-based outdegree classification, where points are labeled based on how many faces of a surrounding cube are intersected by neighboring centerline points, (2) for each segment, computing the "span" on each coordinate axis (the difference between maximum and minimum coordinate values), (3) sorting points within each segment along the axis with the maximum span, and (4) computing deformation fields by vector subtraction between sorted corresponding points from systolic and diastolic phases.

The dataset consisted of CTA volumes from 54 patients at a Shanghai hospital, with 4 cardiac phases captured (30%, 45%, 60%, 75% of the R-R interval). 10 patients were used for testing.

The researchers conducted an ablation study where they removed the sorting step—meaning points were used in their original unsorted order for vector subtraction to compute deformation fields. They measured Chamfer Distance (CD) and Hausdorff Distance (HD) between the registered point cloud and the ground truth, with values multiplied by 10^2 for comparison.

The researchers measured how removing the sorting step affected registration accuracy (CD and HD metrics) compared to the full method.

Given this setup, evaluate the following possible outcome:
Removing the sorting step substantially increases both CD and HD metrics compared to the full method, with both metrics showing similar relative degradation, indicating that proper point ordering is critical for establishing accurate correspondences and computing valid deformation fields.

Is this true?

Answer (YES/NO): NO